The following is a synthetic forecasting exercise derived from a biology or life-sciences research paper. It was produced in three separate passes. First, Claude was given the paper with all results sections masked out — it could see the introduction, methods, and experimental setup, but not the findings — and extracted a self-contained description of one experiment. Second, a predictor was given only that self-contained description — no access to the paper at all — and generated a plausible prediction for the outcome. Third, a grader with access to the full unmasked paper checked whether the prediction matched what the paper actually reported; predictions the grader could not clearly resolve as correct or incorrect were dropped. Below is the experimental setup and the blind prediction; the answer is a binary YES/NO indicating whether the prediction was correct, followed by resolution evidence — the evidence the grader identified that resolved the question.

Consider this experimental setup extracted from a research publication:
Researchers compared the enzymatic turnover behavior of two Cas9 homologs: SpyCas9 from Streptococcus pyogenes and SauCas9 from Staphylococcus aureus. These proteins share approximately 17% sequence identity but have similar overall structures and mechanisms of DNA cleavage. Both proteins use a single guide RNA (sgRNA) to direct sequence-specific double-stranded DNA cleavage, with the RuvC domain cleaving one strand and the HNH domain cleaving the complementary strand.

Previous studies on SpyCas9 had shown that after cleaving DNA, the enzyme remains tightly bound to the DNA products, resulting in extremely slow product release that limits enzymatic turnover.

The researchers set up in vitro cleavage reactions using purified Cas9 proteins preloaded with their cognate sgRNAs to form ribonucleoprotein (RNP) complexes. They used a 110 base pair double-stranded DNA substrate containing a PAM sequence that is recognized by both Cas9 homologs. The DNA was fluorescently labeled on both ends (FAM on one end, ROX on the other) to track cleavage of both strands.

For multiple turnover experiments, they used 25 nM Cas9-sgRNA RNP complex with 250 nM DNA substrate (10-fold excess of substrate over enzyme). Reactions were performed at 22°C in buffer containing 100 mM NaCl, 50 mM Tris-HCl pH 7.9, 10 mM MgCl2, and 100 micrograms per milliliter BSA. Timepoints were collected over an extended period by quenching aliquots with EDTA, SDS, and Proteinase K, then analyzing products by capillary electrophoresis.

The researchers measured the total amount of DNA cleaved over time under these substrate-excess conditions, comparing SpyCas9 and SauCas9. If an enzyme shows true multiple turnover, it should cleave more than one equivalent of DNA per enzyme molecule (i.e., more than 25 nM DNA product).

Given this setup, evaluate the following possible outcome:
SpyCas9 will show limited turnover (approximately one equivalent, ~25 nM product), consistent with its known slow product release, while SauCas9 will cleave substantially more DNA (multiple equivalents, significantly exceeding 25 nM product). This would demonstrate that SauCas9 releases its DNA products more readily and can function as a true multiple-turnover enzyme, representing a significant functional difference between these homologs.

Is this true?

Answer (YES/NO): YES